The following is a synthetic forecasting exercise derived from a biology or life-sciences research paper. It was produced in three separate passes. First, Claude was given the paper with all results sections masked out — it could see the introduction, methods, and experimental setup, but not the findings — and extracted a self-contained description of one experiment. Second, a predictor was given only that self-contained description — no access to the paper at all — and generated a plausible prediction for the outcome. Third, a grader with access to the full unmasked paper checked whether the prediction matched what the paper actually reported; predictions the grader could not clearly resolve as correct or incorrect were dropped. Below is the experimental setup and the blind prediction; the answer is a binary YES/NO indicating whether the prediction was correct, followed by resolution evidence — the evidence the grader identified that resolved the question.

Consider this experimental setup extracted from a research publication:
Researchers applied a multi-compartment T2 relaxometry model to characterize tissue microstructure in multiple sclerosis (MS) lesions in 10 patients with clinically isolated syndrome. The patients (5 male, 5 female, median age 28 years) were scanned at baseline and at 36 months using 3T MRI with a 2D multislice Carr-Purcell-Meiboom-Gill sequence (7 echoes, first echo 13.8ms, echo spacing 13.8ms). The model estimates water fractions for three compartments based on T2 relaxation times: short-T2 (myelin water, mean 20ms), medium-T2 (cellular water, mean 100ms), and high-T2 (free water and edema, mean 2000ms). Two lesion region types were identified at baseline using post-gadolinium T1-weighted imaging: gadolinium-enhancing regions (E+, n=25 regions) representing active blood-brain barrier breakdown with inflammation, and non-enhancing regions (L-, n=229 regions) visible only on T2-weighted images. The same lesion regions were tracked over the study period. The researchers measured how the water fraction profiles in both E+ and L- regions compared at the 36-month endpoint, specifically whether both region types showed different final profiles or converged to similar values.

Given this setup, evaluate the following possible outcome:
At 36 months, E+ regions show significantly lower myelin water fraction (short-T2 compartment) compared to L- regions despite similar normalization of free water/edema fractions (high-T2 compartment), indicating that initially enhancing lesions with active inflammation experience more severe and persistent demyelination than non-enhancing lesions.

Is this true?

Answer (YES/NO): NO